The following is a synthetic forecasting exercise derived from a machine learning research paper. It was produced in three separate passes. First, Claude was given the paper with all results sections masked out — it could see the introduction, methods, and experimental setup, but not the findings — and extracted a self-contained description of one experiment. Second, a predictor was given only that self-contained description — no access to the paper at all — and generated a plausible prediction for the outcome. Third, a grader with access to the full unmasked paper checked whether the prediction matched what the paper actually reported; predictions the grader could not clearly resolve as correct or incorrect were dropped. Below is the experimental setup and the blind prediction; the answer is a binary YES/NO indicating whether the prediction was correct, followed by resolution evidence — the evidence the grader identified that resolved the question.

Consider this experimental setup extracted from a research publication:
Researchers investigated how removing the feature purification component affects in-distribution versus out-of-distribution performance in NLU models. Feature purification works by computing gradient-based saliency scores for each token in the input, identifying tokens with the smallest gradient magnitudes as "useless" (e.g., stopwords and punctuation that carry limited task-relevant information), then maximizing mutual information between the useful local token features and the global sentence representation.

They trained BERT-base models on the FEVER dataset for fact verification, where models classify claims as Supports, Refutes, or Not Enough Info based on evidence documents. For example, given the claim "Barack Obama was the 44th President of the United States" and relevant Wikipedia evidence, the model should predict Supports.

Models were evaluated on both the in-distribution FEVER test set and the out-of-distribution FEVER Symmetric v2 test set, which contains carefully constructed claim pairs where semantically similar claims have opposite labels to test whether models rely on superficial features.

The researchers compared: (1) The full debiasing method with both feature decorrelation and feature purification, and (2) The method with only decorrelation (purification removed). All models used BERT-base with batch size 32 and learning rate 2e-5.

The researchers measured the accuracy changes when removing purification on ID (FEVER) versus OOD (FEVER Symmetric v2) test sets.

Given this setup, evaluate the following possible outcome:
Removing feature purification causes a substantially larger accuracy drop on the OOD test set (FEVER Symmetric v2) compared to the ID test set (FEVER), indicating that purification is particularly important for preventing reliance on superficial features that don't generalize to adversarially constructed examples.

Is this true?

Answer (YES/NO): NO